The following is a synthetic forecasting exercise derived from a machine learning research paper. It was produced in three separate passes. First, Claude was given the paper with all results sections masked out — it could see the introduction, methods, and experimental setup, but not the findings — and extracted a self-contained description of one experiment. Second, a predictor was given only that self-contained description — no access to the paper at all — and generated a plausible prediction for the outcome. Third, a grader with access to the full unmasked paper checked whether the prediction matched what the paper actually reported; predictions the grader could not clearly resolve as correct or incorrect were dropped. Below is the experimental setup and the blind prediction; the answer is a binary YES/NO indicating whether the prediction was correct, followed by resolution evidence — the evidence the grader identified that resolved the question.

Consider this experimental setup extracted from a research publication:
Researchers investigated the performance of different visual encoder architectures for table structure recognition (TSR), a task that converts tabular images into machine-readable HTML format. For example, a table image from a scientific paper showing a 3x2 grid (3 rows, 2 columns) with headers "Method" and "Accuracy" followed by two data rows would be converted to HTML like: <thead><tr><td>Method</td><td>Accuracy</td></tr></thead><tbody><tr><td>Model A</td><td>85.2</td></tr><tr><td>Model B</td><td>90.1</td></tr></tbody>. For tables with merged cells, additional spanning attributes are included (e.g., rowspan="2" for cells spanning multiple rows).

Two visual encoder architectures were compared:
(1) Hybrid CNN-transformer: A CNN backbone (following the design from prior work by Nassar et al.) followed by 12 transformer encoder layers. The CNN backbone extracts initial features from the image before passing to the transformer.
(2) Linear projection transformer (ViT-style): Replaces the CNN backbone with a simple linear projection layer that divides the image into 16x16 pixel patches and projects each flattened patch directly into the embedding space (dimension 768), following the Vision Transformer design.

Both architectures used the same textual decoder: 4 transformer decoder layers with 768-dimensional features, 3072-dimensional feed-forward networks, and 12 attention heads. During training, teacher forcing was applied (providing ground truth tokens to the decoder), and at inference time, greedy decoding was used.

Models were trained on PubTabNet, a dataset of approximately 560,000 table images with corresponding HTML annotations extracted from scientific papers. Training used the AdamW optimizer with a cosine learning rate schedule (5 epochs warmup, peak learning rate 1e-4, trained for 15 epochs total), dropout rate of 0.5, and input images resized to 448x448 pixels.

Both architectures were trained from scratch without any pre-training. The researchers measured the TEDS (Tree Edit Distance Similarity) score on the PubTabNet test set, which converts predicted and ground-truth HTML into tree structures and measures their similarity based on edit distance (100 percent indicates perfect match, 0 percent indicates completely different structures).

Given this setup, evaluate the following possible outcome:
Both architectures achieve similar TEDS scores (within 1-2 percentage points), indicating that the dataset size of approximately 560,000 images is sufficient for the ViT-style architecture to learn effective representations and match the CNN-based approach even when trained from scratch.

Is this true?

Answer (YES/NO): NO